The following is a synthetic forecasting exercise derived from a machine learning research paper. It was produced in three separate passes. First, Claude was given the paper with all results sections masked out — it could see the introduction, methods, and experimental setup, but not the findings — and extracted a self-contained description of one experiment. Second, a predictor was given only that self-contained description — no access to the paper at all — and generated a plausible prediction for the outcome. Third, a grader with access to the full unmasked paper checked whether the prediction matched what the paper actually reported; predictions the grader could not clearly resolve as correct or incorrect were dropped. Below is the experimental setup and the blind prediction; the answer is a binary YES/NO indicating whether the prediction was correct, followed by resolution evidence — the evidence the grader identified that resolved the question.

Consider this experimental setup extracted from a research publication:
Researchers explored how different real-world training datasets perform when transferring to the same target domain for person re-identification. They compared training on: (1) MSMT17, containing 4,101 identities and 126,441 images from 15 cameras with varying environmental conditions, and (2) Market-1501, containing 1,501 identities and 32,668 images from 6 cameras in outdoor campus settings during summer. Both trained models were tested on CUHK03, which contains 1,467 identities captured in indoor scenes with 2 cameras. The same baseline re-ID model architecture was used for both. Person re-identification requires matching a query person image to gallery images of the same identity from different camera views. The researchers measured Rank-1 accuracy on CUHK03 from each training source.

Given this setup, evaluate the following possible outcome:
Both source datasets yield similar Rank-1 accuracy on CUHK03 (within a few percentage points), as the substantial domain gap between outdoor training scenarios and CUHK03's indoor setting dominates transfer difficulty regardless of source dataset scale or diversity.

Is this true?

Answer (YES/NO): NO